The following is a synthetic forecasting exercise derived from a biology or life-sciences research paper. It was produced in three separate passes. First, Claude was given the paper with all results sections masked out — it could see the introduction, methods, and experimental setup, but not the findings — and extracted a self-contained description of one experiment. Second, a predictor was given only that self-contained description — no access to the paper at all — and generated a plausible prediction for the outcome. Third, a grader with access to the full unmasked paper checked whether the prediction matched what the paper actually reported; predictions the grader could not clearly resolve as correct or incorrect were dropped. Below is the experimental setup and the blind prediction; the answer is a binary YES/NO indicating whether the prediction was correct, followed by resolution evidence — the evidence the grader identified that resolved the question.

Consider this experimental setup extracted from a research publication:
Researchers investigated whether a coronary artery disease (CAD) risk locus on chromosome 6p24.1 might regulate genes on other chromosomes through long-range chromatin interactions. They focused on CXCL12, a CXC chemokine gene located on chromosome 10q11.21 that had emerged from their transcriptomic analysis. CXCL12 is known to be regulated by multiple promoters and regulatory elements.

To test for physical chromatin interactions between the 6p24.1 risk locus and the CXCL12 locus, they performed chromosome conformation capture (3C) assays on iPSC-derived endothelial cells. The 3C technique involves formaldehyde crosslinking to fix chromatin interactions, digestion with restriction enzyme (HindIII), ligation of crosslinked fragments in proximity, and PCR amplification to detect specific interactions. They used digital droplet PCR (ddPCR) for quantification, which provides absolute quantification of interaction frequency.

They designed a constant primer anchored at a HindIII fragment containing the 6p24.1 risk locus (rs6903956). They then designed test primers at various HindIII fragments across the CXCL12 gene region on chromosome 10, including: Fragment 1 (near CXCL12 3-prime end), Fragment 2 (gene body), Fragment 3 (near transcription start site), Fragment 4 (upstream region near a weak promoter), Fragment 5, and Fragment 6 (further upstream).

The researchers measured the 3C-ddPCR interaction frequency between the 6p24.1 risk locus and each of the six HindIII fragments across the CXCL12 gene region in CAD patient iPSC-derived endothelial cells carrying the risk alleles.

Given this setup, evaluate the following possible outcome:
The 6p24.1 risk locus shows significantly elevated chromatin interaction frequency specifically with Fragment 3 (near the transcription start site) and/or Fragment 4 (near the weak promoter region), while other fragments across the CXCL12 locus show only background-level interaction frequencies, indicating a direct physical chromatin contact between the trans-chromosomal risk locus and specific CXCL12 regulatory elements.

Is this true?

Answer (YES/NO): NO